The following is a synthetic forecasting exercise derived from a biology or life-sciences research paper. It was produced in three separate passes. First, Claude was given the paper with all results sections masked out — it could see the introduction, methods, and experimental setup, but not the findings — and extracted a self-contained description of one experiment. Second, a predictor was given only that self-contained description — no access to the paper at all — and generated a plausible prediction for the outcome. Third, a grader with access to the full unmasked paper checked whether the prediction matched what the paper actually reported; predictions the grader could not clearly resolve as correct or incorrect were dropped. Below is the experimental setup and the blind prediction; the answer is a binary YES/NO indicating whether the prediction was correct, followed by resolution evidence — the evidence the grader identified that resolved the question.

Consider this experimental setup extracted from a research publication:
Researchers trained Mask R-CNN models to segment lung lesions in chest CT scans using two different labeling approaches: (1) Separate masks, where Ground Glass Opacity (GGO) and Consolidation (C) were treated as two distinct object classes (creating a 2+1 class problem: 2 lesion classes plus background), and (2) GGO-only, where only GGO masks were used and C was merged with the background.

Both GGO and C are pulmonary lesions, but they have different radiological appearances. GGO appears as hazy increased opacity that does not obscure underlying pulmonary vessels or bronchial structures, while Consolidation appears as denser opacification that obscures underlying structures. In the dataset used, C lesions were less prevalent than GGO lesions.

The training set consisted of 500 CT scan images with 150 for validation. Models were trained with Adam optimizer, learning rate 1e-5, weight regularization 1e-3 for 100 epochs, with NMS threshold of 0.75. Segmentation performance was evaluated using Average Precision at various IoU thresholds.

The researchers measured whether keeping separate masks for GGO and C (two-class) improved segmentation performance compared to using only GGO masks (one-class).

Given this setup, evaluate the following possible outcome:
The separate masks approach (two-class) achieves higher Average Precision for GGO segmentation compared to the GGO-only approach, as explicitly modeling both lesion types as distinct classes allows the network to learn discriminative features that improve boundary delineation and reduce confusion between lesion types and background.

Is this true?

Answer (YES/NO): YES